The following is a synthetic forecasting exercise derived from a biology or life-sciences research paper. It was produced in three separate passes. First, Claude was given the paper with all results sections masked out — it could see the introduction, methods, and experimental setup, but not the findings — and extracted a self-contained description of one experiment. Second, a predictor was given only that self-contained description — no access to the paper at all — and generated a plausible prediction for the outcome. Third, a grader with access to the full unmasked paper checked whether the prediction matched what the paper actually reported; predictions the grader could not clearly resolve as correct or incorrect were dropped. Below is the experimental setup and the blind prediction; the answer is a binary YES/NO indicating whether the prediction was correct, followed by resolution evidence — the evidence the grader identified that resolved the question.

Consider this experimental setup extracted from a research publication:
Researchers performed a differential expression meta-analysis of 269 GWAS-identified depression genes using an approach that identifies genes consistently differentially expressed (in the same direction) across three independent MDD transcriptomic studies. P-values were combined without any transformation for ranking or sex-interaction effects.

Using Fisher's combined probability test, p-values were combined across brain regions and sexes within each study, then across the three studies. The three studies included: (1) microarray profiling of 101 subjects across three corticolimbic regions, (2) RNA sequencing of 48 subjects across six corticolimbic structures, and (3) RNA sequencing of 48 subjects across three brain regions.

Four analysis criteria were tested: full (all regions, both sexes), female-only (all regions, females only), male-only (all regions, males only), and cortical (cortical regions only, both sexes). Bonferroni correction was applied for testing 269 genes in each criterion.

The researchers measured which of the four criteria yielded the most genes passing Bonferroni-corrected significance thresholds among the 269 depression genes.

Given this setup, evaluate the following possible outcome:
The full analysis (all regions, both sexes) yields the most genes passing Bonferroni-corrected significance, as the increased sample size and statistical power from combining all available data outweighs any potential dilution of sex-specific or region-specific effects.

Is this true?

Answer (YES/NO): NO